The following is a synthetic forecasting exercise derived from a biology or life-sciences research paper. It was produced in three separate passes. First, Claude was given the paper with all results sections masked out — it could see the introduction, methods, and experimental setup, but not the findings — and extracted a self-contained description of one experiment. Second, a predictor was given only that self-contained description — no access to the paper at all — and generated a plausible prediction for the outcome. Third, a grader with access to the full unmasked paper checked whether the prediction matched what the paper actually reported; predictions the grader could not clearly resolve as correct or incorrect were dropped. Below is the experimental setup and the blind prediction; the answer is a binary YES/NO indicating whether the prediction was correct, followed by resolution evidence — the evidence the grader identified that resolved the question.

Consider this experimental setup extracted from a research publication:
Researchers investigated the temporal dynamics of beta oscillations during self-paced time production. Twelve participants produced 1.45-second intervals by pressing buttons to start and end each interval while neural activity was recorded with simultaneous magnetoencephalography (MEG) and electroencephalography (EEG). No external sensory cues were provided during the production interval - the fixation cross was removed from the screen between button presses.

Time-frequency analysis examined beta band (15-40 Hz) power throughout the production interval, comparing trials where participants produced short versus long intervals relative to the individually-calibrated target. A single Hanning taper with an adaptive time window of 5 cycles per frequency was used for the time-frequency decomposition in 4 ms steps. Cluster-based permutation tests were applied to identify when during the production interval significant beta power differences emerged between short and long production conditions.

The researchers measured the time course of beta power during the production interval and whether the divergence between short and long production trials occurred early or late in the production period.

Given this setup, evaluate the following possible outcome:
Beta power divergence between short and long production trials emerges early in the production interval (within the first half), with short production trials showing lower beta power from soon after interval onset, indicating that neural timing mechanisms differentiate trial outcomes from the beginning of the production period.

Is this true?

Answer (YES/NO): YES